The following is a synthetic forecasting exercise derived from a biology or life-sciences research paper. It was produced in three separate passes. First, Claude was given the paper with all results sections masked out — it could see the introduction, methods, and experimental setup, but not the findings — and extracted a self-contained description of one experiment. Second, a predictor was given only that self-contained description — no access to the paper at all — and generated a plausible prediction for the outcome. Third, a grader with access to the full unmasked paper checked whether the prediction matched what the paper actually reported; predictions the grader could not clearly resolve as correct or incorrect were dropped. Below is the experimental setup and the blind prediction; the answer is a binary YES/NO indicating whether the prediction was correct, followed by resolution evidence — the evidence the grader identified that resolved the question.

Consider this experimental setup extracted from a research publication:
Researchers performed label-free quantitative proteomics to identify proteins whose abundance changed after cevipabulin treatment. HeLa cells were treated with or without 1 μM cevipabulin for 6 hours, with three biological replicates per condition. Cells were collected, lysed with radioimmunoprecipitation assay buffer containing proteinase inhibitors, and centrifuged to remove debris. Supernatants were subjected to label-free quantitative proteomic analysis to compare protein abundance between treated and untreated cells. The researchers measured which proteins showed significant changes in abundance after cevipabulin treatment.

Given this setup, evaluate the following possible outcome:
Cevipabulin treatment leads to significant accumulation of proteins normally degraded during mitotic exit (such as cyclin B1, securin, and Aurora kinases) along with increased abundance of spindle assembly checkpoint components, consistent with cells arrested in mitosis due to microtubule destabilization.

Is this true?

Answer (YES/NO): NO